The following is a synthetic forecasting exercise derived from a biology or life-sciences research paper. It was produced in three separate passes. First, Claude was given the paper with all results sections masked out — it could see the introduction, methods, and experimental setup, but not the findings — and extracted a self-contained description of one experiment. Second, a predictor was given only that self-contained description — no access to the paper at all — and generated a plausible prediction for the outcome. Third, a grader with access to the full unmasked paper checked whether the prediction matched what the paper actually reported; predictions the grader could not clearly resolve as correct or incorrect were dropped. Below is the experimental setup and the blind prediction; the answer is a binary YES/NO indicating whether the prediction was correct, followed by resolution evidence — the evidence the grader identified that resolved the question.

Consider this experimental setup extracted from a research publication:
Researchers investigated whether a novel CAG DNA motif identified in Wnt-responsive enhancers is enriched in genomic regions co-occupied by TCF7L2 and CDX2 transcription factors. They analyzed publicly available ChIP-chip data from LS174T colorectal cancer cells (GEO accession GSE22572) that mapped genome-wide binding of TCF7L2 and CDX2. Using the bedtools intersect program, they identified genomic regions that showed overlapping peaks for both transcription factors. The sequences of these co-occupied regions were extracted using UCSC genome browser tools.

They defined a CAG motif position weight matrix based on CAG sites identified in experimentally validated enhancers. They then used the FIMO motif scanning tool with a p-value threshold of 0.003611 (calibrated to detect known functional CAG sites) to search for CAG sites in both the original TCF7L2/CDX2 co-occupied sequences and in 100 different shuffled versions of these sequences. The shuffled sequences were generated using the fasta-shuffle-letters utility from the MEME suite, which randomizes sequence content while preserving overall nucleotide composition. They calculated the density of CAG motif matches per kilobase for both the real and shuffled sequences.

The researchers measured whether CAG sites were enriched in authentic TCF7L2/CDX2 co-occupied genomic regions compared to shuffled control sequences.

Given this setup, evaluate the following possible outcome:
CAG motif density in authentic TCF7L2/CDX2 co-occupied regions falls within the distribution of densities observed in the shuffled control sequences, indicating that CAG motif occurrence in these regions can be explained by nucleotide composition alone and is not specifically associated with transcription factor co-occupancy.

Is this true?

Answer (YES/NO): NO